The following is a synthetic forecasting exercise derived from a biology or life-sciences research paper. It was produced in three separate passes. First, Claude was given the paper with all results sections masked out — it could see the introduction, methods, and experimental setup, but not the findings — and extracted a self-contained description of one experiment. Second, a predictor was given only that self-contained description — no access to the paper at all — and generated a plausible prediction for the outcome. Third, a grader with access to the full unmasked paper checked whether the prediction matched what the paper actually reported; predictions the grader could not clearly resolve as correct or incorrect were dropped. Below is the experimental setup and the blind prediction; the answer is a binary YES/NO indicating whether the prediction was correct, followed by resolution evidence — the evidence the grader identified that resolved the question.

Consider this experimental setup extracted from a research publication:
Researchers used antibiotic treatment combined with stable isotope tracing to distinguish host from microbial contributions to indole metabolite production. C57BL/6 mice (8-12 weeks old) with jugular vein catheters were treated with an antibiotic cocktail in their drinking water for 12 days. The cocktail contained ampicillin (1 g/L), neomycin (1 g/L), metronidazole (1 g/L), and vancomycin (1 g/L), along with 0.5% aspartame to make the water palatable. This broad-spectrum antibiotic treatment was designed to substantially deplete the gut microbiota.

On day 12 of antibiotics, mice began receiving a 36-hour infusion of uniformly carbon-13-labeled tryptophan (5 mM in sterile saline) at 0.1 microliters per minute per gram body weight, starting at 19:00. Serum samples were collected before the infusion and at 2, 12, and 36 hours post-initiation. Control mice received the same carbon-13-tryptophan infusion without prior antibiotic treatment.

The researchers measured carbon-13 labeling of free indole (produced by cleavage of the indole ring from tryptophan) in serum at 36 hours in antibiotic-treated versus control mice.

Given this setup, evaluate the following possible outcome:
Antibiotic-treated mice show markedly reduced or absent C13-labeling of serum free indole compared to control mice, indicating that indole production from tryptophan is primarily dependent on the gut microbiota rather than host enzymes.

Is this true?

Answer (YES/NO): YES